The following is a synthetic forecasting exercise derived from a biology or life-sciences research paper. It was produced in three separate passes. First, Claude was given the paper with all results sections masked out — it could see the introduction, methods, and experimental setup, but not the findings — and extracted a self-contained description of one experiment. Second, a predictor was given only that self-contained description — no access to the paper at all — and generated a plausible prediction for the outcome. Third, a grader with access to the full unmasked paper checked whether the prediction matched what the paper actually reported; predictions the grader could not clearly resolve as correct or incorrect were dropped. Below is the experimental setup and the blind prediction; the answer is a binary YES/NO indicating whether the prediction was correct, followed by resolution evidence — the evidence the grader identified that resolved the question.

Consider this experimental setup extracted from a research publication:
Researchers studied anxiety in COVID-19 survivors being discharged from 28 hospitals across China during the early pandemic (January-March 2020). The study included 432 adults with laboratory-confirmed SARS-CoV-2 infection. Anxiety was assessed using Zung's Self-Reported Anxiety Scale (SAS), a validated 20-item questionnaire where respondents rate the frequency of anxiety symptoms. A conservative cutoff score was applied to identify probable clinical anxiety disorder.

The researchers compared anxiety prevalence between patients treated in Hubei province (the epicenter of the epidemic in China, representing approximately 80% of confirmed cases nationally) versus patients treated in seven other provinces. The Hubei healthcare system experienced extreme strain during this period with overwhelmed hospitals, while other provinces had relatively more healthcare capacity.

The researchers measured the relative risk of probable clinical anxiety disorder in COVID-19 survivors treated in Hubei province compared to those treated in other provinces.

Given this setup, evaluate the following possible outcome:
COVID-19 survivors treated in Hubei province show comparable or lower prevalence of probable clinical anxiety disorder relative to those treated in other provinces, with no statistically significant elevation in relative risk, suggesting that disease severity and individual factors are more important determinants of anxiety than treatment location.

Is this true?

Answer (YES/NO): NO